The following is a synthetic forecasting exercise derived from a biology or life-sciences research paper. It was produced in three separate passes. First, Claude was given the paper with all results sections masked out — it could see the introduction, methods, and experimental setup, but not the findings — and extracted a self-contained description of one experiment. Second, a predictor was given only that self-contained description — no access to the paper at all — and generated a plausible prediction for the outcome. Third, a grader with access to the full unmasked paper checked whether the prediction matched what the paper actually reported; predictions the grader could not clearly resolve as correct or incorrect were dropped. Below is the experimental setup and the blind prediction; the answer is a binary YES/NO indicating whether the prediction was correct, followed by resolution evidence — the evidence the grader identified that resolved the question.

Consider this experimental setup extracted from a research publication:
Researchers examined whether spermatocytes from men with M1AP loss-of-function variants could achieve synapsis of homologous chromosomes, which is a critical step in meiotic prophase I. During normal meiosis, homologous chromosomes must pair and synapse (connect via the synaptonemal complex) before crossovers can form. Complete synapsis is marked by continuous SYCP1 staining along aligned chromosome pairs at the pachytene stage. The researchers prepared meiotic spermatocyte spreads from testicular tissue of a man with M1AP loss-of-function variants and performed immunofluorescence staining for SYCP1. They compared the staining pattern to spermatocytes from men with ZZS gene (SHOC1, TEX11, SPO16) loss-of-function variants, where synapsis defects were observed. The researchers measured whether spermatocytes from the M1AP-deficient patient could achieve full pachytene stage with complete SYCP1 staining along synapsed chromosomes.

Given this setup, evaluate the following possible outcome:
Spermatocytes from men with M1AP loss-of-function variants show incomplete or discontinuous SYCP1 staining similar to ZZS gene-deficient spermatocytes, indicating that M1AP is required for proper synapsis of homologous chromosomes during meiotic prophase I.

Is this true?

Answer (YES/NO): NO